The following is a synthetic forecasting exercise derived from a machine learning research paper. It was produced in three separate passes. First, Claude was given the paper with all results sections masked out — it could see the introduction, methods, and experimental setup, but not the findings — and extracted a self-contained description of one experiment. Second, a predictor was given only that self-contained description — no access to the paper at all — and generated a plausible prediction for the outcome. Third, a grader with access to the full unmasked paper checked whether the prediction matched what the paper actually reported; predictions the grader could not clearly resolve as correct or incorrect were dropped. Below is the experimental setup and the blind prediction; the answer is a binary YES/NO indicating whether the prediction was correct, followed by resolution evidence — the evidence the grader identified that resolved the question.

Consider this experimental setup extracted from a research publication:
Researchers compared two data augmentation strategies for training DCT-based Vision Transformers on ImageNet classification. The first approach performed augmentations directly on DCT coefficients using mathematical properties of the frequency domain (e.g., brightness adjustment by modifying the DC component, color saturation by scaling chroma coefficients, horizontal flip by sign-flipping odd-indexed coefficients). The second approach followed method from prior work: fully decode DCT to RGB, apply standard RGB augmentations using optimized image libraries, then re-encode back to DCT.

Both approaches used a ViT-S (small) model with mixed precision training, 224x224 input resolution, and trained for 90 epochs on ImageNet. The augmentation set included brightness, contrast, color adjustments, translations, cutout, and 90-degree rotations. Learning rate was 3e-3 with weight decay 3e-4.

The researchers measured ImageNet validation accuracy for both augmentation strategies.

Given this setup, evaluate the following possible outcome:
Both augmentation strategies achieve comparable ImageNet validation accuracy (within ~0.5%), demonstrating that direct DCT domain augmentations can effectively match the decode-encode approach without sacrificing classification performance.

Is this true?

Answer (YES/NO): YES